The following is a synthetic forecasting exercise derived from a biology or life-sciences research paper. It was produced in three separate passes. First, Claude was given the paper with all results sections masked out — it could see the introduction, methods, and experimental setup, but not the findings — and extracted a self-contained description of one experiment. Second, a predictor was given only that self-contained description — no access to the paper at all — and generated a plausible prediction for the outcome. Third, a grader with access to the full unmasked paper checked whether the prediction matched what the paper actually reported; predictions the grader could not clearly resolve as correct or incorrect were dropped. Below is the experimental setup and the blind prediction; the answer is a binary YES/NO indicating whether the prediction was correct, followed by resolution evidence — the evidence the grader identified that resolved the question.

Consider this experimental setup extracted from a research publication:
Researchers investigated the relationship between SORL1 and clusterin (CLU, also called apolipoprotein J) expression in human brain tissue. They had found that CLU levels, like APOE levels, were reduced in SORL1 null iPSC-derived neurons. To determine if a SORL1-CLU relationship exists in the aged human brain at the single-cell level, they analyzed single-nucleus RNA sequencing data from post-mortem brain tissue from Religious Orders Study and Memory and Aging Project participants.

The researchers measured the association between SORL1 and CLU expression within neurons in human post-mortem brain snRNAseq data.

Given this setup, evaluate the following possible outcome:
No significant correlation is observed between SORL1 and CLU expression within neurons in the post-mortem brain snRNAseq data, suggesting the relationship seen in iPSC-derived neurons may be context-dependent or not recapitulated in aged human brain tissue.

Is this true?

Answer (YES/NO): NO